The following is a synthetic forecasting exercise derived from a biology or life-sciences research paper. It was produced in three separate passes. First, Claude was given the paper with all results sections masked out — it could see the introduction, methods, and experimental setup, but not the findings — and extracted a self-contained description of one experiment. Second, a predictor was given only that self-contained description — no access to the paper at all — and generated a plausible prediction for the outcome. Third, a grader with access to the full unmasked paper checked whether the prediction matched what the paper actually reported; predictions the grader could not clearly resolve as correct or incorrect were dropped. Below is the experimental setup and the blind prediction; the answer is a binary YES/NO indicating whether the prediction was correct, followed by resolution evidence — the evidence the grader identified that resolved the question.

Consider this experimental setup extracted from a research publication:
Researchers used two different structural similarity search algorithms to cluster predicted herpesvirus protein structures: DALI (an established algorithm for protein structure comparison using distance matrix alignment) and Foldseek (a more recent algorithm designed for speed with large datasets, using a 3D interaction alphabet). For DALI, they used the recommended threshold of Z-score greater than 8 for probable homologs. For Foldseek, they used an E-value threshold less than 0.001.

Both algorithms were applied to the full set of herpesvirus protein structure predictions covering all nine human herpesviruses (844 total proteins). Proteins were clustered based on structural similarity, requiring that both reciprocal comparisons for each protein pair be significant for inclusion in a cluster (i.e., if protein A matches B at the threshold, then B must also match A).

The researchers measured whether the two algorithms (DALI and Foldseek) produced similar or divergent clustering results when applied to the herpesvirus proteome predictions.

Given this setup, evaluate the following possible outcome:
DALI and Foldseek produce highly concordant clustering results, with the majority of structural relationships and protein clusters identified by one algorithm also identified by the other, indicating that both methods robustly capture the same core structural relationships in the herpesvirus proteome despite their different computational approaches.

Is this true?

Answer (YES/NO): YES